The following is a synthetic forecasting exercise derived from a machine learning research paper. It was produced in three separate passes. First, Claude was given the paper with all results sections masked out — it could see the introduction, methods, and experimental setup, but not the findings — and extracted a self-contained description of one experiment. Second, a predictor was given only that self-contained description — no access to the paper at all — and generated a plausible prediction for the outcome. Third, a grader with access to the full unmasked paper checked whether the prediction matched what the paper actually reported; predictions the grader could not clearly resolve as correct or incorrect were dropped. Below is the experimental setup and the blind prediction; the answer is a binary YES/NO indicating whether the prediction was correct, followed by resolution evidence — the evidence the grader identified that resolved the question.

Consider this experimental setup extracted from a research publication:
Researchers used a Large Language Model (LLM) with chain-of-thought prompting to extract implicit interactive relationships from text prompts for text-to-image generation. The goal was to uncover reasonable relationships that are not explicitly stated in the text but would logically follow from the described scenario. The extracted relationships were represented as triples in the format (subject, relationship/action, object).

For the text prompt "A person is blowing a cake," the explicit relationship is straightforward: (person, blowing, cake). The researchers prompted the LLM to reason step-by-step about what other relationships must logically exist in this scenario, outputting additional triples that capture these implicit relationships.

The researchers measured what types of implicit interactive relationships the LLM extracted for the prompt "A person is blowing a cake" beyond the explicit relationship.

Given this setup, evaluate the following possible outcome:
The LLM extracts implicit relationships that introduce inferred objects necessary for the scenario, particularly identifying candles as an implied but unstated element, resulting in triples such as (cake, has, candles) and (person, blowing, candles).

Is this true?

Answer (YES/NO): NO